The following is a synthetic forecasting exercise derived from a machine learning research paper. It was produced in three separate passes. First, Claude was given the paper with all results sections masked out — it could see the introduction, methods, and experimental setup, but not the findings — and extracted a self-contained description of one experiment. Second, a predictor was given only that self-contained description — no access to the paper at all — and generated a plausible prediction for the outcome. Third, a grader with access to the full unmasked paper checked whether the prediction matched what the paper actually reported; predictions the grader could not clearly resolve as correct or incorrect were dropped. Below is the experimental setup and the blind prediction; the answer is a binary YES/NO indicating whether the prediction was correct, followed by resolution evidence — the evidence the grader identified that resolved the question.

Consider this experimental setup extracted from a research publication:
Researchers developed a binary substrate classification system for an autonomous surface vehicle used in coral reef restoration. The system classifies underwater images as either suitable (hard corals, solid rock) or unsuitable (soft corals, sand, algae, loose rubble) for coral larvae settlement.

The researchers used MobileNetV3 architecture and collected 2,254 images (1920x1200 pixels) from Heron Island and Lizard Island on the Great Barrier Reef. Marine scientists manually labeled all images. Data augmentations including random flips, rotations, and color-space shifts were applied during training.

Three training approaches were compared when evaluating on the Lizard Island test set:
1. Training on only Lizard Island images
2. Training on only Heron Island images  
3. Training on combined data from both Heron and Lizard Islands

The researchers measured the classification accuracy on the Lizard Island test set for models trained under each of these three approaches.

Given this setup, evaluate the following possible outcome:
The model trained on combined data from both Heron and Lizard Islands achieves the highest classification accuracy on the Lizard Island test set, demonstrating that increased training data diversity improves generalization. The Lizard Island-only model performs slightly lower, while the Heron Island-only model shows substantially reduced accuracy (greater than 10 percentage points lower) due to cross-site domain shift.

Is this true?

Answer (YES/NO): NO